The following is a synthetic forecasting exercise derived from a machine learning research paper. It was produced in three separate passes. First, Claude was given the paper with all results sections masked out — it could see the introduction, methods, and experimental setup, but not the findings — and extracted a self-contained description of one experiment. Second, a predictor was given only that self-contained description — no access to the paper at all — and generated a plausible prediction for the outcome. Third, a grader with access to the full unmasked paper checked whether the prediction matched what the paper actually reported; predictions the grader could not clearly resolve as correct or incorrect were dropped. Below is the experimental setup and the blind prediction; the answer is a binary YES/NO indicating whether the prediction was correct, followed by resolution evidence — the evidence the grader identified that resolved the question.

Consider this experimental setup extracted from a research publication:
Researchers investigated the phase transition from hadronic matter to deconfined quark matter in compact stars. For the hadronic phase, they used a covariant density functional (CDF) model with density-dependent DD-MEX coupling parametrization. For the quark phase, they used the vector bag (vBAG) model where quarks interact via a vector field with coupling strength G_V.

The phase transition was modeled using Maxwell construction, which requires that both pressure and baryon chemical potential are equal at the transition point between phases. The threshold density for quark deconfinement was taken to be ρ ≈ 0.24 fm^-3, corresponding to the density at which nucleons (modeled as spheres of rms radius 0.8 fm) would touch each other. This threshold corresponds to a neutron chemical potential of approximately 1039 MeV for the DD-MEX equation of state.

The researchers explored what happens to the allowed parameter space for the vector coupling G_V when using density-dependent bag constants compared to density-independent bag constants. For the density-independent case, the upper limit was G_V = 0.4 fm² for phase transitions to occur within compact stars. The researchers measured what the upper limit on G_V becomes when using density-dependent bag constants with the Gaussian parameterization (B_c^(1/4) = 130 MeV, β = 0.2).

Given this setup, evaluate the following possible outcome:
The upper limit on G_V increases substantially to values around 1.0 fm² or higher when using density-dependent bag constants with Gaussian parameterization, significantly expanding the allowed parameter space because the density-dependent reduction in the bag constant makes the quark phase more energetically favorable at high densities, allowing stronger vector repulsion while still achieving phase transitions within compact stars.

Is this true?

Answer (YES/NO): NO